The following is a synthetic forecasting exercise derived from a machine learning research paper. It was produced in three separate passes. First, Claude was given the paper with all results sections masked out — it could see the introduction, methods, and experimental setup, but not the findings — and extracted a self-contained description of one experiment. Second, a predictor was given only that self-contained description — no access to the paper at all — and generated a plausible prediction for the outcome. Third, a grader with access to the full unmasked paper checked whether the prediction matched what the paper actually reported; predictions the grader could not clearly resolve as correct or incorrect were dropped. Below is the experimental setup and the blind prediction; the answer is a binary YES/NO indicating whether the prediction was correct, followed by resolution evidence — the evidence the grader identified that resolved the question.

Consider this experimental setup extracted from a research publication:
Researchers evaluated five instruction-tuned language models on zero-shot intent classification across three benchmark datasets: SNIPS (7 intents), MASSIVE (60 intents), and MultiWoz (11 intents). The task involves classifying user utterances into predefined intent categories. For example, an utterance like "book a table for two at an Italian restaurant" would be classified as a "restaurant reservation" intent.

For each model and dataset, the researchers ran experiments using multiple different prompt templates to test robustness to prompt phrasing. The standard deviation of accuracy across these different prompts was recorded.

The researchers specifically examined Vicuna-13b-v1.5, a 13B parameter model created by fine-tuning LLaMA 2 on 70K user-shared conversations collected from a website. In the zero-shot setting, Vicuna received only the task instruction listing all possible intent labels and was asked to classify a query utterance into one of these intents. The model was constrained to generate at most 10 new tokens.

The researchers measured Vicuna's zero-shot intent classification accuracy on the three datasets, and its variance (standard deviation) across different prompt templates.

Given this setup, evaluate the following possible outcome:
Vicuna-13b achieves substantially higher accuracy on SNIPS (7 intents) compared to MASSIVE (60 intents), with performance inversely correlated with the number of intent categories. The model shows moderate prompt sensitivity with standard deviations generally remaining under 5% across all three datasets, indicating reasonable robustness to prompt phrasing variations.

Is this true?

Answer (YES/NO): NO